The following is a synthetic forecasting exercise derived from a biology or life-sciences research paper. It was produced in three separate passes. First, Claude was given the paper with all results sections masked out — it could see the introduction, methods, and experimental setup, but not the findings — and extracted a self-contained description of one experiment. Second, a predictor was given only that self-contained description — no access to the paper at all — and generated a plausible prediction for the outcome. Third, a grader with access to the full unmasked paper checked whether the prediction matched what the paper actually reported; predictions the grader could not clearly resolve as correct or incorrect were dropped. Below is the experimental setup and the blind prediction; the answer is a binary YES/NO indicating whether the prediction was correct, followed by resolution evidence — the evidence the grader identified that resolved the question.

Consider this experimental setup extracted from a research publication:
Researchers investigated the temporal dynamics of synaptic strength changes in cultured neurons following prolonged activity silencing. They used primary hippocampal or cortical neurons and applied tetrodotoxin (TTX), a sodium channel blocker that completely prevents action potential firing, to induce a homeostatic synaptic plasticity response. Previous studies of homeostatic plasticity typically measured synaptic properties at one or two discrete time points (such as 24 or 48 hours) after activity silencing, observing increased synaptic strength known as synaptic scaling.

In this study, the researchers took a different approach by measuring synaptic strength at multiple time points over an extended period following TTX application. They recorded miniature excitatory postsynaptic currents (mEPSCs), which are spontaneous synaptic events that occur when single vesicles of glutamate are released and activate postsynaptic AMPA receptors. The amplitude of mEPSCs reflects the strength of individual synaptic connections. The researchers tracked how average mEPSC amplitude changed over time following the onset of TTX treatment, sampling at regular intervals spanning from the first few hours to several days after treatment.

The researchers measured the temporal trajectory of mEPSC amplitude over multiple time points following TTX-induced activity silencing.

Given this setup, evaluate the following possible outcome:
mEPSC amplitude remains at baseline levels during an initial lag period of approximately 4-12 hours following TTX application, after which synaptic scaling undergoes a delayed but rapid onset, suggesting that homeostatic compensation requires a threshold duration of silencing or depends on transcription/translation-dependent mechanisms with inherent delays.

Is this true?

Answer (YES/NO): NO